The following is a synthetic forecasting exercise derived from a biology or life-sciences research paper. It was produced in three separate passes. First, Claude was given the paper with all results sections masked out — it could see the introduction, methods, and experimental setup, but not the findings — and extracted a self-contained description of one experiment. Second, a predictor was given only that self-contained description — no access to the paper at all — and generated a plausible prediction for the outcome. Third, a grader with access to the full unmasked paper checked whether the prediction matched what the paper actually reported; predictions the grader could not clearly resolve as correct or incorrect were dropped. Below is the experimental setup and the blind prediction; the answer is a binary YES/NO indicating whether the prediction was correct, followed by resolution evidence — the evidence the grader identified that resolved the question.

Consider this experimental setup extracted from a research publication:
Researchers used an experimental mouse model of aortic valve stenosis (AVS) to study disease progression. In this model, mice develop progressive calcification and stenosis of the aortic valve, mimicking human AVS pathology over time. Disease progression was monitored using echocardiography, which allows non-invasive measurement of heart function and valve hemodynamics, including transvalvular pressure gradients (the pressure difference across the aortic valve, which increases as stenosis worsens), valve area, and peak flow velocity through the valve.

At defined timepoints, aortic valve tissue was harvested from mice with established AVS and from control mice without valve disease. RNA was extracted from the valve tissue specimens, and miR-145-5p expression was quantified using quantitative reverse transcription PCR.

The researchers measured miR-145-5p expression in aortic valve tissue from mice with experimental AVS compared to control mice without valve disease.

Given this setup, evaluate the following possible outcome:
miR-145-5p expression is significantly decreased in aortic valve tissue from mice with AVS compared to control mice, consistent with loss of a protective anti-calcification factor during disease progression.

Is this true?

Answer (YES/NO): NO